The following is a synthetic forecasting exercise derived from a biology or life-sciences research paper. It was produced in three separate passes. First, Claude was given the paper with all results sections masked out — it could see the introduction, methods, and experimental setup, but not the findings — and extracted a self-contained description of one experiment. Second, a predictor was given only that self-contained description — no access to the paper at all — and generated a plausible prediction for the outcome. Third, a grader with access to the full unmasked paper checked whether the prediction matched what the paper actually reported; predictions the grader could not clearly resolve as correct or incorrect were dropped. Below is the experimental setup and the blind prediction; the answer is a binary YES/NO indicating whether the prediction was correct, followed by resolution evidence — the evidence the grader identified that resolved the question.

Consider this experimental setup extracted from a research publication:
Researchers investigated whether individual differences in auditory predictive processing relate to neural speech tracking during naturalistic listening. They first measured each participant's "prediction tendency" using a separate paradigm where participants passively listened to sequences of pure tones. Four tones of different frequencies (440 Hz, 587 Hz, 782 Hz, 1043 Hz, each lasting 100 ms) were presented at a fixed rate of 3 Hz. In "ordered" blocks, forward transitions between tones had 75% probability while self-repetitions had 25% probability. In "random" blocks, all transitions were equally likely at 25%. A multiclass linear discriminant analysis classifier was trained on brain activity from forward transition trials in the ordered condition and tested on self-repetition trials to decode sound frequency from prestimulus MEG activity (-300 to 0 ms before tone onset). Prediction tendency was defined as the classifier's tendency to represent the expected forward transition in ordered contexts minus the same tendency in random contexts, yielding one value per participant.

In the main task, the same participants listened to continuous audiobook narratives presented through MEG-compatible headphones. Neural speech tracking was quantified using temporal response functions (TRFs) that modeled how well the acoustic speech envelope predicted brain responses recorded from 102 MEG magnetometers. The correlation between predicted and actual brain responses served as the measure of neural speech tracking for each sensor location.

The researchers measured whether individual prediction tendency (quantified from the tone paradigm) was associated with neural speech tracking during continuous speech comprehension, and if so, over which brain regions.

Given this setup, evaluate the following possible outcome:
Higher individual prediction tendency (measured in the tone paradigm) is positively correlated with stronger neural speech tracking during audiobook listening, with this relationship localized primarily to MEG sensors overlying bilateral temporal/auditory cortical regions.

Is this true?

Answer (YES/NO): NO